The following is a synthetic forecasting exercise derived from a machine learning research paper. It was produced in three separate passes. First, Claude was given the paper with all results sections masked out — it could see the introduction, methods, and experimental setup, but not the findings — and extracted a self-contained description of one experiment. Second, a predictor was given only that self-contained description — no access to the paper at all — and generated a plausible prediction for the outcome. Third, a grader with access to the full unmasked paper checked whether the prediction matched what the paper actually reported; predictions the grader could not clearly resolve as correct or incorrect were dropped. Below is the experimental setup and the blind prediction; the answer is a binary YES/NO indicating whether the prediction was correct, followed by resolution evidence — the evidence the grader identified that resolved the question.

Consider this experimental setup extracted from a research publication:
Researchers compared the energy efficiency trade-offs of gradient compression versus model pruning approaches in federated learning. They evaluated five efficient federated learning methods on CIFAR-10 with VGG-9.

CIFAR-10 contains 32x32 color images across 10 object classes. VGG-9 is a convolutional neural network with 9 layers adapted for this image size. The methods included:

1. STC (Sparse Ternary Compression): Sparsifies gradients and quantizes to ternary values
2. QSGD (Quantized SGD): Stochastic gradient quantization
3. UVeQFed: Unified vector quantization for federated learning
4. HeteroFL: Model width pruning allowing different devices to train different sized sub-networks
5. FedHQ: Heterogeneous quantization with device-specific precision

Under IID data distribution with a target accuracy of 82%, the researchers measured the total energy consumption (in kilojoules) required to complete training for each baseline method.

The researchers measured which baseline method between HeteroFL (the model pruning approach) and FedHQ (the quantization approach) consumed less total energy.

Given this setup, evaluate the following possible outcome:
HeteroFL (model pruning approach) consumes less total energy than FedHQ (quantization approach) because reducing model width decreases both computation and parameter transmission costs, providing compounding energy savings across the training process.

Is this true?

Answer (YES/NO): NO